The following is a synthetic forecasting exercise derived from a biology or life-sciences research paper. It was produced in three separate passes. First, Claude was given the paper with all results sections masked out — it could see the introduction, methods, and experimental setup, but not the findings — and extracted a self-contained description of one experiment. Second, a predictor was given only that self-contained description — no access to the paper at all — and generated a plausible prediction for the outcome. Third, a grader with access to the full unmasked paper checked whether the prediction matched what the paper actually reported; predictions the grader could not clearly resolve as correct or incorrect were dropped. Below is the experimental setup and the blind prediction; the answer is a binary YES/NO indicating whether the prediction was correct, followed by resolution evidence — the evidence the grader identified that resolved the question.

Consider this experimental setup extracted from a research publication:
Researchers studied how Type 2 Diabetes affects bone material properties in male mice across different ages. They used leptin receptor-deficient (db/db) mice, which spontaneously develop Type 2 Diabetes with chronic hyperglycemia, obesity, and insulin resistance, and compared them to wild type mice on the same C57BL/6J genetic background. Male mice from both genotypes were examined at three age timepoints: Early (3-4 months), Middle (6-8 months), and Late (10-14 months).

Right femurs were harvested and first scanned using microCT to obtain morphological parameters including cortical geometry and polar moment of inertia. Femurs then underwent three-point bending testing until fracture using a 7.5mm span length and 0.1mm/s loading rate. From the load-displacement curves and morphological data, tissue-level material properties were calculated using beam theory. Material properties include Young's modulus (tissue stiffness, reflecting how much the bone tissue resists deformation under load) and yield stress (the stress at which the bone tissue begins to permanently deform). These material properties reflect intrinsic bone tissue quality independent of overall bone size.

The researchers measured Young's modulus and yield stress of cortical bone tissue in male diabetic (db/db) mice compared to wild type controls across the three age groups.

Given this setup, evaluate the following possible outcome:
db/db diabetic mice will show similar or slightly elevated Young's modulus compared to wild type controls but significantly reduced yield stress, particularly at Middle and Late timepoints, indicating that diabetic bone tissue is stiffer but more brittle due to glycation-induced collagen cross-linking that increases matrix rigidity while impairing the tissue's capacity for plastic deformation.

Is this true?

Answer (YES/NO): NO